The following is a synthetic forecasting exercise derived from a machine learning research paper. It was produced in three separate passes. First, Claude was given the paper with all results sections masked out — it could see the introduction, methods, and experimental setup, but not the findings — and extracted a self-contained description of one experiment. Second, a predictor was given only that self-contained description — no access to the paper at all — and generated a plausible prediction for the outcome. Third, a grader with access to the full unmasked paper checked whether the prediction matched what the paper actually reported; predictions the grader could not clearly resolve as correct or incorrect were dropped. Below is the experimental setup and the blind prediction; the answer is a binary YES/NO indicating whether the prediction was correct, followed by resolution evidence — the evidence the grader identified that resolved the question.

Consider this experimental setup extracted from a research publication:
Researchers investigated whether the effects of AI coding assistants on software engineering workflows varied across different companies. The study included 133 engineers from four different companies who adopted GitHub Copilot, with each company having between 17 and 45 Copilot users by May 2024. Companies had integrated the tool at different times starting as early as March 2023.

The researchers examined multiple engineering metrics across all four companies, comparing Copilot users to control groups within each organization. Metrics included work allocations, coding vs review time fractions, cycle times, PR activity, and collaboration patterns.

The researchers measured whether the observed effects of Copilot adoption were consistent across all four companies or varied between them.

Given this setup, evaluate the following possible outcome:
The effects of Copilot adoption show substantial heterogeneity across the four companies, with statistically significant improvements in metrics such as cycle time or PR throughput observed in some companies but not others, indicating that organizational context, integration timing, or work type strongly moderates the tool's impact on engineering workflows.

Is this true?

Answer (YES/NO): YES